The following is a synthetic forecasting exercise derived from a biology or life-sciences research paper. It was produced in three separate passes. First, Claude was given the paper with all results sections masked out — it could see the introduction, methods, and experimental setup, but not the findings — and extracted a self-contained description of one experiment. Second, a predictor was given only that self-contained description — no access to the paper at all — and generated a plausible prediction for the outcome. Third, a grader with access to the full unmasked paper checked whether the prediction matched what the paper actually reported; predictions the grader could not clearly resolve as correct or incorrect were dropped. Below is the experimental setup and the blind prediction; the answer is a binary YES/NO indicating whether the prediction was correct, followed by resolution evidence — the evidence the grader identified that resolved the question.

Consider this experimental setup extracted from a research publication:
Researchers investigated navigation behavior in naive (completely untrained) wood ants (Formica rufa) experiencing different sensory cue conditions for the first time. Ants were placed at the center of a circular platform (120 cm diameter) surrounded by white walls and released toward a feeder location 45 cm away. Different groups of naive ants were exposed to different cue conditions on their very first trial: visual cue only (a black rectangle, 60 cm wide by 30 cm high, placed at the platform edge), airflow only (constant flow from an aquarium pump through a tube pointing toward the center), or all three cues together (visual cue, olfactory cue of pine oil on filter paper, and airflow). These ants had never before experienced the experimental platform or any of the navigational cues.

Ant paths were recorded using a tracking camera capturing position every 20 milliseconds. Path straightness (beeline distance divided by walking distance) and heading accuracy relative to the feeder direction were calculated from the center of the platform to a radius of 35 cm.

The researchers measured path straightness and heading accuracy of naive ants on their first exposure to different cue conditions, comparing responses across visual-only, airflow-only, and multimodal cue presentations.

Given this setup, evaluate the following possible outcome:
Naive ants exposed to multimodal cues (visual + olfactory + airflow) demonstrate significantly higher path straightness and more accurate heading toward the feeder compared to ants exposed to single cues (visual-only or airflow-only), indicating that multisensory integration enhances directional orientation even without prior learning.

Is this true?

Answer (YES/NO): NO